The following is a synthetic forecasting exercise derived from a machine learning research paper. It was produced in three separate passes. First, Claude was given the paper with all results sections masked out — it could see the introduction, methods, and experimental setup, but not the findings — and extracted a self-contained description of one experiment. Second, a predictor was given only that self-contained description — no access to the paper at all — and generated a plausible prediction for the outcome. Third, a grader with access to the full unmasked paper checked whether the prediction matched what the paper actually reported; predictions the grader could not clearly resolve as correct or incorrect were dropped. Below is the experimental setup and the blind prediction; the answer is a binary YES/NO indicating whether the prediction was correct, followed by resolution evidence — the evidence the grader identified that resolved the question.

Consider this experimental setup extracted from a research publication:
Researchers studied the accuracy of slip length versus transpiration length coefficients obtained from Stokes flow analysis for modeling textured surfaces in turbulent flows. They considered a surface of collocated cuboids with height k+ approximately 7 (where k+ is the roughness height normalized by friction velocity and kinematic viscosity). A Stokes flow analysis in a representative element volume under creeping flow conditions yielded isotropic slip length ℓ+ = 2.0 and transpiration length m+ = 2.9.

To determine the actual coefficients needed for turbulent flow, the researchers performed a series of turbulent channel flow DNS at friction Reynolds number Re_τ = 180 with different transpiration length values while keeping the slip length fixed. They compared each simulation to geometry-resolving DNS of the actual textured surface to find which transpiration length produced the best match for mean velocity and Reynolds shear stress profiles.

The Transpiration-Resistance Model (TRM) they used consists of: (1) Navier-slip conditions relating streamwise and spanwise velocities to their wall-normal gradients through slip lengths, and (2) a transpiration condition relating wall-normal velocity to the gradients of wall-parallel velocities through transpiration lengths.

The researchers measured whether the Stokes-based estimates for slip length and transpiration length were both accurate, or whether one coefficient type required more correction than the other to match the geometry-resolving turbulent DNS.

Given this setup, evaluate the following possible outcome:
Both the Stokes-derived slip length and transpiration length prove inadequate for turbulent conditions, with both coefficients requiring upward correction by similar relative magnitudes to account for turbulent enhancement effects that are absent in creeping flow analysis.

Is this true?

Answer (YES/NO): NO